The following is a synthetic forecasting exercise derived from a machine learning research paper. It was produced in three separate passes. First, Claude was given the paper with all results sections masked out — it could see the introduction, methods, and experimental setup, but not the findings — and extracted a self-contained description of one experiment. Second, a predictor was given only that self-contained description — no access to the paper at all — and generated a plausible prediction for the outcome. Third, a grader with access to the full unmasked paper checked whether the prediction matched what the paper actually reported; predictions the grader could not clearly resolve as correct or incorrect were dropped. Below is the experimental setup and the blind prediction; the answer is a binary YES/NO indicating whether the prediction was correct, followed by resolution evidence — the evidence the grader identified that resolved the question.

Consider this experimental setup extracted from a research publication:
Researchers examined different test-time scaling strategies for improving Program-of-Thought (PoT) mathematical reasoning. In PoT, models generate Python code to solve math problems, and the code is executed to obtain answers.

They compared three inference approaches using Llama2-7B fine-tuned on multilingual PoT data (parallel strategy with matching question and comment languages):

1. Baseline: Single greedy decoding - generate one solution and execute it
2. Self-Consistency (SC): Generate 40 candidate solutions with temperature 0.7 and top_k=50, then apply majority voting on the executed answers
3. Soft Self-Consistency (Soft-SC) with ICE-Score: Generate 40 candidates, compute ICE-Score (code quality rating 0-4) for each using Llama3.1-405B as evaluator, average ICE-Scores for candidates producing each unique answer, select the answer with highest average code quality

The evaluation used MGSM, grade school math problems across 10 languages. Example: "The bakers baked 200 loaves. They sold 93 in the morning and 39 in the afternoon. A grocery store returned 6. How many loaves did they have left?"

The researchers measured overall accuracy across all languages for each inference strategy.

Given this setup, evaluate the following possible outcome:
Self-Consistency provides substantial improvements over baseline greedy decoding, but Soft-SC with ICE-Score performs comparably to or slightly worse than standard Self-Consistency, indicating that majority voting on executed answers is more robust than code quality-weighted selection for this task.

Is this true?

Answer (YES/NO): NO